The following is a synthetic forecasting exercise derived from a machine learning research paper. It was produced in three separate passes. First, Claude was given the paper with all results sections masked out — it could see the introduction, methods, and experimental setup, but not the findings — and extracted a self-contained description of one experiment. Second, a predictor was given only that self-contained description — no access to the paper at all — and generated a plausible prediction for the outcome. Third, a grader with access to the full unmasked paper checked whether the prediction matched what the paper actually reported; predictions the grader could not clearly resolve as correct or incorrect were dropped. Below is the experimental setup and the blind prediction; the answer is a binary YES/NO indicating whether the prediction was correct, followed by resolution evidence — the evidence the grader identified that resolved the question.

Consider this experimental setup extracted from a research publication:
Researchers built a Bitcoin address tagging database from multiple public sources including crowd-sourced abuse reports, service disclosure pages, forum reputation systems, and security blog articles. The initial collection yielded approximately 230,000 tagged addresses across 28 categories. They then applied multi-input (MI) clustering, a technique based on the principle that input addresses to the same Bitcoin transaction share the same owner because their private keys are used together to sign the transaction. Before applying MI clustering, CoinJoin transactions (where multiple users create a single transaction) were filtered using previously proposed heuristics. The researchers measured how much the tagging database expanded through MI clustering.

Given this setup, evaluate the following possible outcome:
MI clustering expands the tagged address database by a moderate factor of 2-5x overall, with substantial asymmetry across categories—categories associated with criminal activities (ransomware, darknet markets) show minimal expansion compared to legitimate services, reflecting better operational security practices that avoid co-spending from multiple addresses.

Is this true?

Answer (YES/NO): NO